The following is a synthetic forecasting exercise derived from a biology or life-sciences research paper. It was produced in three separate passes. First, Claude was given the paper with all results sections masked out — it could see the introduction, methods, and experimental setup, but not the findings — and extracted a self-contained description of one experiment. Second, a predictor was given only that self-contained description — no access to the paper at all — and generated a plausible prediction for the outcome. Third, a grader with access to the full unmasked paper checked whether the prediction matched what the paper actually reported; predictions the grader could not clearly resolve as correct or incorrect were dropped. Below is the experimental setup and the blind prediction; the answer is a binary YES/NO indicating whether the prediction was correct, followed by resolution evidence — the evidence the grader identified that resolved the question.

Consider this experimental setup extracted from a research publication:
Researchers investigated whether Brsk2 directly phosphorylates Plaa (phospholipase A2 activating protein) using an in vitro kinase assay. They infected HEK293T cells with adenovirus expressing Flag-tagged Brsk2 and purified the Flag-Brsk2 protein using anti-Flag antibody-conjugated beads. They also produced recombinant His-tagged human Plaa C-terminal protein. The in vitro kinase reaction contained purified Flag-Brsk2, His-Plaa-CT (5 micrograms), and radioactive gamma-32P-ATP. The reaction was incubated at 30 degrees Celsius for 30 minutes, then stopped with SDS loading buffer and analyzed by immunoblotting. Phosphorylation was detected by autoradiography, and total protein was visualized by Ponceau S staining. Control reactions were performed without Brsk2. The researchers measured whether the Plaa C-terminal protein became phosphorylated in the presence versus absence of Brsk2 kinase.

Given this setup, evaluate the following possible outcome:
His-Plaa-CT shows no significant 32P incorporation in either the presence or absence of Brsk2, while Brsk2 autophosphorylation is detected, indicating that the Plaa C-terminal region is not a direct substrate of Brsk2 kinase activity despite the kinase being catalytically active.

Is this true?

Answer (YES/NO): NO